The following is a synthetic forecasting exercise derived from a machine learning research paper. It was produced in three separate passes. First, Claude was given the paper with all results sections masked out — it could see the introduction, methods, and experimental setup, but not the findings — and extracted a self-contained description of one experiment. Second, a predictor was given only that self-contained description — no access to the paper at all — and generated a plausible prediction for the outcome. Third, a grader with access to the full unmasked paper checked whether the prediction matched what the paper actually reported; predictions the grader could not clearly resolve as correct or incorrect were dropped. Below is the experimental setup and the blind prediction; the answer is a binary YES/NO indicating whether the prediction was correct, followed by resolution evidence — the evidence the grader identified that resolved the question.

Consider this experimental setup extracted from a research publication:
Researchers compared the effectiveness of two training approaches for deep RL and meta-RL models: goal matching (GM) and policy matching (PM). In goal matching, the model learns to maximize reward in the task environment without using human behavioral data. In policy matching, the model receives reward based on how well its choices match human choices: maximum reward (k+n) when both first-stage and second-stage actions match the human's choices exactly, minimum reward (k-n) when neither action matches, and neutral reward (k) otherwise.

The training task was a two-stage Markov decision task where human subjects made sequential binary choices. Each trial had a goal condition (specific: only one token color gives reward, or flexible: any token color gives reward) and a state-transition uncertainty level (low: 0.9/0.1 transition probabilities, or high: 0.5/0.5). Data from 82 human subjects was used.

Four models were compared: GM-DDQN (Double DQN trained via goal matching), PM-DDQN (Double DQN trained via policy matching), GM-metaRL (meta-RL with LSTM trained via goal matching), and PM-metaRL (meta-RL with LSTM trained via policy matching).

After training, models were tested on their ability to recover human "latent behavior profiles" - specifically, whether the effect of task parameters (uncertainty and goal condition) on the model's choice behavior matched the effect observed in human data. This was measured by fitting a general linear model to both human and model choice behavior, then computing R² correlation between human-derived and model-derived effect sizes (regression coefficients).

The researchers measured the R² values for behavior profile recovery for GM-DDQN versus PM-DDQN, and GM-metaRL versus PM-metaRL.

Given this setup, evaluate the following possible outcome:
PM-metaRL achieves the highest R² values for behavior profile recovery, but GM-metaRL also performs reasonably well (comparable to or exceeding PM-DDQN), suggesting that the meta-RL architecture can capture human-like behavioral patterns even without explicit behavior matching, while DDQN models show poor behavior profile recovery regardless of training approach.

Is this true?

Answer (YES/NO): NO